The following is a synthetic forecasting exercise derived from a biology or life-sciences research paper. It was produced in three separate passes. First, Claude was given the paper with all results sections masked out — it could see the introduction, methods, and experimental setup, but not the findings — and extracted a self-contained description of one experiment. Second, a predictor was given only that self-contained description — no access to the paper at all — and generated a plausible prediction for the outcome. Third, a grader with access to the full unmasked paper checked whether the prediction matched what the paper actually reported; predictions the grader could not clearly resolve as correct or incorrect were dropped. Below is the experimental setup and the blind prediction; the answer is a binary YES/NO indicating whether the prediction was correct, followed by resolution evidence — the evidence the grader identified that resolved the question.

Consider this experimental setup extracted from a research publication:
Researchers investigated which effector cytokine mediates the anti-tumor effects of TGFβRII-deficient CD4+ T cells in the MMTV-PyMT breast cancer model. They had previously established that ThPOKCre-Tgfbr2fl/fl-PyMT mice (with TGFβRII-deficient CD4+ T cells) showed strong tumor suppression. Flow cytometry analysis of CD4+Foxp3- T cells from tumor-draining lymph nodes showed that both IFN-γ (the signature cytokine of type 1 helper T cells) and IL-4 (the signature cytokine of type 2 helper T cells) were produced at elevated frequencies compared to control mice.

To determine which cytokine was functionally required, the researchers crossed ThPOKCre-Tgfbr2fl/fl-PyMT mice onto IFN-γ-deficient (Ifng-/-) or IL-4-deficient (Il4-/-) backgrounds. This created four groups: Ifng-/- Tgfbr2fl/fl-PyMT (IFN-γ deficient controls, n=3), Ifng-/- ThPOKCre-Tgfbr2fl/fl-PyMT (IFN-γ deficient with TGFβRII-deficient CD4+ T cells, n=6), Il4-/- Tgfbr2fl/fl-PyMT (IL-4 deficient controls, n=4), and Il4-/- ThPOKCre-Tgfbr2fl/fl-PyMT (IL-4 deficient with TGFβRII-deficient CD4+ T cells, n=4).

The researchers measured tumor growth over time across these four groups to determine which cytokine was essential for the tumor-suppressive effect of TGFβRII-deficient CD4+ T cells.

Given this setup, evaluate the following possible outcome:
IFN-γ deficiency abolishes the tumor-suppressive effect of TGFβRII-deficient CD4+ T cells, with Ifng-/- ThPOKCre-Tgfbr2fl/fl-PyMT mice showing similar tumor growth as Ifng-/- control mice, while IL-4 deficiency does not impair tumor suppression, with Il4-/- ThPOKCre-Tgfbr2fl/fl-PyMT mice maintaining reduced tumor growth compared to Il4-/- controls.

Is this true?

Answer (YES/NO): NO